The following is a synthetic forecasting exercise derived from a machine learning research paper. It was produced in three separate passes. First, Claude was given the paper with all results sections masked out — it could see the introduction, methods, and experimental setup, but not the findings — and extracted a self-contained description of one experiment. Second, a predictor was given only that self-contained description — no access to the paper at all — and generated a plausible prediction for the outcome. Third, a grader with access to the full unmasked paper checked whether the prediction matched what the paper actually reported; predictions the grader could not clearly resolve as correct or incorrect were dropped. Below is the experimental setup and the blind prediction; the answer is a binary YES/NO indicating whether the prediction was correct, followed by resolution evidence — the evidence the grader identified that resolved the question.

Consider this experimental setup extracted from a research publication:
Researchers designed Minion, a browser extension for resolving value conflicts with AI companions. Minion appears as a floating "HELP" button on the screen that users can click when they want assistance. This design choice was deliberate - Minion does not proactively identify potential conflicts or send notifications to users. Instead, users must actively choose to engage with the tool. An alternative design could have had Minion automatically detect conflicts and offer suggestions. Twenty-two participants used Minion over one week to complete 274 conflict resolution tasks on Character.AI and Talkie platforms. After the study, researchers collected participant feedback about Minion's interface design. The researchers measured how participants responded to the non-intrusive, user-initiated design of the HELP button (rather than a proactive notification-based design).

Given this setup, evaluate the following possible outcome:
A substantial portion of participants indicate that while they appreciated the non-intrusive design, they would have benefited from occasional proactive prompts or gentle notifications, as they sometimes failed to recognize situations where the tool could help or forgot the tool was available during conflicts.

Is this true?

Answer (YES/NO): NO